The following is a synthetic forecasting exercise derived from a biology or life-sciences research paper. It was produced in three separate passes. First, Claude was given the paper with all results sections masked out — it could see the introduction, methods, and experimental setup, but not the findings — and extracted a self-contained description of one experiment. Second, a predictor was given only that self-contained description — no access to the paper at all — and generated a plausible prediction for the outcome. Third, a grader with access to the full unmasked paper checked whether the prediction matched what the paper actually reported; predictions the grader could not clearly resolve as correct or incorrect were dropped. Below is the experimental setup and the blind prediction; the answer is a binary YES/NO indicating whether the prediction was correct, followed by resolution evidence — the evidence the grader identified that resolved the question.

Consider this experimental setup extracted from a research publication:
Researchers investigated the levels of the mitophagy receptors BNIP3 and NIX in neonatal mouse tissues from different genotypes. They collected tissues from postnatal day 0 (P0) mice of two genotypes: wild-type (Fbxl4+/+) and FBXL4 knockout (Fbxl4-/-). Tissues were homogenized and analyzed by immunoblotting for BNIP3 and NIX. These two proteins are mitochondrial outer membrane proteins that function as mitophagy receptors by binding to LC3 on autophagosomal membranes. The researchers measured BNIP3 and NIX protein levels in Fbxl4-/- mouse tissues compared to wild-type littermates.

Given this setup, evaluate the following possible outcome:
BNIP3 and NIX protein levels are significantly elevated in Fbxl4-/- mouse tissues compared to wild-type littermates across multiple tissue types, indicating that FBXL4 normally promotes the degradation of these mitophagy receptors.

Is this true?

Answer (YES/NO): YES